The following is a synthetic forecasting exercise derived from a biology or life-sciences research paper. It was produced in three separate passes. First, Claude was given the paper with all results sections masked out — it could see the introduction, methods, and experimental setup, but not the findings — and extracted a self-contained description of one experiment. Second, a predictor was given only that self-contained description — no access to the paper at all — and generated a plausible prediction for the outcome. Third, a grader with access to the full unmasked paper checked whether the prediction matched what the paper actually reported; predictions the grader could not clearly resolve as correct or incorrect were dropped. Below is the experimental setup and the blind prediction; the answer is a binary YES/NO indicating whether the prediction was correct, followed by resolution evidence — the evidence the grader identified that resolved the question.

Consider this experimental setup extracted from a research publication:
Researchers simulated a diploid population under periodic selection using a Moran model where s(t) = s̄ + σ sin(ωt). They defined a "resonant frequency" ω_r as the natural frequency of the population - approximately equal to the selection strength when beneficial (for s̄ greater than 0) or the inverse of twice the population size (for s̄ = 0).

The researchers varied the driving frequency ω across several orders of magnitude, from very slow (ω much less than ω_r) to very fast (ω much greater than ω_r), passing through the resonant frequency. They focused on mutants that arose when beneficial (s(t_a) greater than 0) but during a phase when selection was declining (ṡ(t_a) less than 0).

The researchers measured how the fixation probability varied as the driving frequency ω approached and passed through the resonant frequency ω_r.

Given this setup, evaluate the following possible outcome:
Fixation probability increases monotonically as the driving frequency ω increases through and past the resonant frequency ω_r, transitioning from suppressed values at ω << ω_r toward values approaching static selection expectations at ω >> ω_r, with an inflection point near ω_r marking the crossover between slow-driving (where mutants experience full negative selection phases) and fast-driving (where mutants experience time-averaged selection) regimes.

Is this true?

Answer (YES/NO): NO